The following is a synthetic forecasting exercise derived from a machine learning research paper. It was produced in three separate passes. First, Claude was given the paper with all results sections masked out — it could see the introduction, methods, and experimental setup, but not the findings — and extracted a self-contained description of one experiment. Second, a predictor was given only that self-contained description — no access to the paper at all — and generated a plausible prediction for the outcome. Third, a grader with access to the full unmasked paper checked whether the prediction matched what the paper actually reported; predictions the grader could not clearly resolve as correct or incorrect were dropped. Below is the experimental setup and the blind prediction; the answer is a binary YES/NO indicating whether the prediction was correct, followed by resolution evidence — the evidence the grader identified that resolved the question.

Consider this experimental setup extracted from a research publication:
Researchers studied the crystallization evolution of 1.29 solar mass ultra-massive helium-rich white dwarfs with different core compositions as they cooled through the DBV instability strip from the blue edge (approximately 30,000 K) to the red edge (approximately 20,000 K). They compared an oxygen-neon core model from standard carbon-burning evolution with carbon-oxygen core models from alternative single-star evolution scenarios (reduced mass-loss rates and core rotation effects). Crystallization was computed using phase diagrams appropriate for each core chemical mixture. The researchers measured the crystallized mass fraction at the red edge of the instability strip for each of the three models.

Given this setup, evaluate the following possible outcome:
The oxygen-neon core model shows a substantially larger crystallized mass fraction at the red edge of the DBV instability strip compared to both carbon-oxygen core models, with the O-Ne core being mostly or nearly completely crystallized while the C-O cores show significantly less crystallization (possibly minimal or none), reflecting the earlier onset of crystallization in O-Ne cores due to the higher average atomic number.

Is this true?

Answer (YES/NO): NO